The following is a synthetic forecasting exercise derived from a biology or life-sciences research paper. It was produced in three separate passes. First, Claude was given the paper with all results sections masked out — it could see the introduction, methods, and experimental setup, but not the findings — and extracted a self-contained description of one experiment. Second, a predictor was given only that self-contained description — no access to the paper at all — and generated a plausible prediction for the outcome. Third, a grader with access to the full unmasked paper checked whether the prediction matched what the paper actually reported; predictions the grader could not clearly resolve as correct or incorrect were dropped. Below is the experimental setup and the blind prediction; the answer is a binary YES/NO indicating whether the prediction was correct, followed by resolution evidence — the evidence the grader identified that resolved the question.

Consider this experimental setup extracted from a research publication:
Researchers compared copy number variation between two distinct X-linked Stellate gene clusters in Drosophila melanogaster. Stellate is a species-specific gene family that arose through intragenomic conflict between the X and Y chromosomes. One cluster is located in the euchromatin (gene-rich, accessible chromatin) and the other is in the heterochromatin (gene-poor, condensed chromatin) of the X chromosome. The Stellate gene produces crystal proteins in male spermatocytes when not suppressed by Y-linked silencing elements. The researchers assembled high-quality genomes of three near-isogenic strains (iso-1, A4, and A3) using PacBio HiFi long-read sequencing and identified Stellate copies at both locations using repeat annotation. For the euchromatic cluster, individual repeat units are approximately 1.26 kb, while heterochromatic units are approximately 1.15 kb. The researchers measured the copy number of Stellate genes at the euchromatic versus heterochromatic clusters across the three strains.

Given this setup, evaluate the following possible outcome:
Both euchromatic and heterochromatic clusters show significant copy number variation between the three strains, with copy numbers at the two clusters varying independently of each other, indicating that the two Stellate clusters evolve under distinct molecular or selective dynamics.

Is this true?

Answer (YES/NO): NO